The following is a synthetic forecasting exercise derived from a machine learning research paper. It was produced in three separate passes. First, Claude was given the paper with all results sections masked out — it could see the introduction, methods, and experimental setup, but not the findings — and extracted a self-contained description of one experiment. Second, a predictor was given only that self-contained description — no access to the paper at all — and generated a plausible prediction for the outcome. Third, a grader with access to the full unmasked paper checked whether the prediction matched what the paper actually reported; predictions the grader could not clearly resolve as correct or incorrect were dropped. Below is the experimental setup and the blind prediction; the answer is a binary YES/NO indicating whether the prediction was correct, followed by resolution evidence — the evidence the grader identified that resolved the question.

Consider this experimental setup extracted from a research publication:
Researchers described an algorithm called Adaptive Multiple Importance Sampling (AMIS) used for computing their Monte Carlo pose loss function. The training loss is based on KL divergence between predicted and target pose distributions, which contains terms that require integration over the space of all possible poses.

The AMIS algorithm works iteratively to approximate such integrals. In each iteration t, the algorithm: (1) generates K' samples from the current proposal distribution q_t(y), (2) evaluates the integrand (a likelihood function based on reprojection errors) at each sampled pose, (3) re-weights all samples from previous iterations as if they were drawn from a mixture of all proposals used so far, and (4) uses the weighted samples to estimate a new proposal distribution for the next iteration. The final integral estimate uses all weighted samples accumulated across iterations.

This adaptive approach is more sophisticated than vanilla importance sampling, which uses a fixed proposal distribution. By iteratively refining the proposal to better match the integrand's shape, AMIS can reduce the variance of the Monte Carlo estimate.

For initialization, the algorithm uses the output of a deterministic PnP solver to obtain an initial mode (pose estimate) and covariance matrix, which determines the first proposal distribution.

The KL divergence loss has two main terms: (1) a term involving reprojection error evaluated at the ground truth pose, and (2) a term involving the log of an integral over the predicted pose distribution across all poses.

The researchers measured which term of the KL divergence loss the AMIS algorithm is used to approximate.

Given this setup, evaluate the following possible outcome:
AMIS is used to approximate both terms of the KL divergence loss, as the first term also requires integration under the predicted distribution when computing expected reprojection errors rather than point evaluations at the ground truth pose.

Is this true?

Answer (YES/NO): NO